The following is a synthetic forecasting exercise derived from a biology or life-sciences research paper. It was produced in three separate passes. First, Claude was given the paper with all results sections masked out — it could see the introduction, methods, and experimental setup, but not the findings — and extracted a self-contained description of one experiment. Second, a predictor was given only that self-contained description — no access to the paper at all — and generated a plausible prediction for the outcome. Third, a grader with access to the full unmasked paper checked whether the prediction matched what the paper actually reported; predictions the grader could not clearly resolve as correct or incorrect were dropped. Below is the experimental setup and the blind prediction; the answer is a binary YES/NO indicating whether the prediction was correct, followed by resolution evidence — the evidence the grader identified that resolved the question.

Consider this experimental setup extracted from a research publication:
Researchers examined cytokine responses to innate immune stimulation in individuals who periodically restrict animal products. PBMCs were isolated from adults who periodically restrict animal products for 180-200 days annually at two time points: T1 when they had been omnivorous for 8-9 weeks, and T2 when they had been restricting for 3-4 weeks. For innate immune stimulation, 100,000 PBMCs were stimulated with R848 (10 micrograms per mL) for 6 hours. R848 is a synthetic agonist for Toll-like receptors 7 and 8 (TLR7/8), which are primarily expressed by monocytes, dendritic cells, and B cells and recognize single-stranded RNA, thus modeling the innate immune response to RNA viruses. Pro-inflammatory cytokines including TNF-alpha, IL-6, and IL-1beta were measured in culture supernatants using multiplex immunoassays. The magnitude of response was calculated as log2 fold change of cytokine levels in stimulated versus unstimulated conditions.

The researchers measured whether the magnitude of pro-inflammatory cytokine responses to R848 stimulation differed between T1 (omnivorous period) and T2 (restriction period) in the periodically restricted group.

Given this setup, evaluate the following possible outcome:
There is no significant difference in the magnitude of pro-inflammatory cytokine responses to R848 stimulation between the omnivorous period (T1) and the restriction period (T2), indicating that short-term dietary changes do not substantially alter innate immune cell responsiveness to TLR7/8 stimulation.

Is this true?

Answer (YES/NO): NO